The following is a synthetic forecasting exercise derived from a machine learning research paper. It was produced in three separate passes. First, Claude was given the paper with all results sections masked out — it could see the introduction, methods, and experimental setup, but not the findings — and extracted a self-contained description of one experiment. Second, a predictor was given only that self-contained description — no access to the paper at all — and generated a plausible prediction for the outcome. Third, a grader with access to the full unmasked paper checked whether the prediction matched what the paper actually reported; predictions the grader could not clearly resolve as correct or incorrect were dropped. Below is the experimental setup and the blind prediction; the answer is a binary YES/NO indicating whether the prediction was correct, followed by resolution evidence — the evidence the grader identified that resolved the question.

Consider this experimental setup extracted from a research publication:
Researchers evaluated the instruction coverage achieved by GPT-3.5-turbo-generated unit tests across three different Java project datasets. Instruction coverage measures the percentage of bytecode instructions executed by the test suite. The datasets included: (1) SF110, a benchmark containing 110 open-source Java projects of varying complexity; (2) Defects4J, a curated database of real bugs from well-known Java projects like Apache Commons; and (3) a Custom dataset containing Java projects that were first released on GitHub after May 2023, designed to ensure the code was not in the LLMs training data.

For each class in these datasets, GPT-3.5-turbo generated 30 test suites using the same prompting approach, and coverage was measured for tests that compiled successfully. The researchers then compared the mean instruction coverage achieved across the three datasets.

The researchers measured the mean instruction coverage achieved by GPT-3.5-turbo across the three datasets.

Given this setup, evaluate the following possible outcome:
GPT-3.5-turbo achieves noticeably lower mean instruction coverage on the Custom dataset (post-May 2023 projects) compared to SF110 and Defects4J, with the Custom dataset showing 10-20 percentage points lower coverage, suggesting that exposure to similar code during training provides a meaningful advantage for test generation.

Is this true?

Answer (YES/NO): NO